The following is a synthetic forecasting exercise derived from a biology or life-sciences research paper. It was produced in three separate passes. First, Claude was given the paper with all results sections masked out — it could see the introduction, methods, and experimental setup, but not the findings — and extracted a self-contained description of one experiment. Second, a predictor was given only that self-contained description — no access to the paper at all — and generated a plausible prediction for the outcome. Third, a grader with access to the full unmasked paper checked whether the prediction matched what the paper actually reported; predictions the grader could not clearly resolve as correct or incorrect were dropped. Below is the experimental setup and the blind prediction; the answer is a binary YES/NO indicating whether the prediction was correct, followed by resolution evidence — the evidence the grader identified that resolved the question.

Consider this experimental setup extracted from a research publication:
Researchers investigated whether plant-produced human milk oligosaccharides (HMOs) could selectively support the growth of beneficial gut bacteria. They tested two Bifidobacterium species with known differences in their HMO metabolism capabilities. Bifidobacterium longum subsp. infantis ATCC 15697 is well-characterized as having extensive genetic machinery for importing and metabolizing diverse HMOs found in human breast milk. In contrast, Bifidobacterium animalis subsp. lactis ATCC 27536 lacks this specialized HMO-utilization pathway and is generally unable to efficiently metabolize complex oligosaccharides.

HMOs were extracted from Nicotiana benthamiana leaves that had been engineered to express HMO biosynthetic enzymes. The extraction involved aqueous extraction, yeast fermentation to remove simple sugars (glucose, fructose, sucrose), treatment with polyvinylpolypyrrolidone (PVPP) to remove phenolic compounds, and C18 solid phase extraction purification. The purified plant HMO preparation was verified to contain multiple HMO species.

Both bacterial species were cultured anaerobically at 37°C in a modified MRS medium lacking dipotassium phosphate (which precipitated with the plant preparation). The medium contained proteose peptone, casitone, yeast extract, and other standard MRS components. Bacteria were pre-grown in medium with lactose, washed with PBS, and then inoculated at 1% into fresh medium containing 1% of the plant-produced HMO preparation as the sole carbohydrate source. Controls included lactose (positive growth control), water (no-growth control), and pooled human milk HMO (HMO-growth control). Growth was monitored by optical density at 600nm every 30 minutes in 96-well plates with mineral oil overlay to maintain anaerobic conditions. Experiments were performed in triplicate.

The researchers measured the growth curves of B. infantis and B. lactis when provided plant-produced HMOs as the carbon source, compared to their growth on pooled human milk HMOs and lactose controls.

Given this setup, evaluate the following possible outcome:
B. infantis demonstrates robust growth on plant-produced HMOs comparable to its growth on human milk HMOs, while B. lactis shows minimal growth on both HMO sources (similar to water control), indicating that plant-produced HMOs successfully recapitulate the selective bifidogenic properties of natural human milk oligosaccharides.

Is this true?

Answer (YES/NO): YES